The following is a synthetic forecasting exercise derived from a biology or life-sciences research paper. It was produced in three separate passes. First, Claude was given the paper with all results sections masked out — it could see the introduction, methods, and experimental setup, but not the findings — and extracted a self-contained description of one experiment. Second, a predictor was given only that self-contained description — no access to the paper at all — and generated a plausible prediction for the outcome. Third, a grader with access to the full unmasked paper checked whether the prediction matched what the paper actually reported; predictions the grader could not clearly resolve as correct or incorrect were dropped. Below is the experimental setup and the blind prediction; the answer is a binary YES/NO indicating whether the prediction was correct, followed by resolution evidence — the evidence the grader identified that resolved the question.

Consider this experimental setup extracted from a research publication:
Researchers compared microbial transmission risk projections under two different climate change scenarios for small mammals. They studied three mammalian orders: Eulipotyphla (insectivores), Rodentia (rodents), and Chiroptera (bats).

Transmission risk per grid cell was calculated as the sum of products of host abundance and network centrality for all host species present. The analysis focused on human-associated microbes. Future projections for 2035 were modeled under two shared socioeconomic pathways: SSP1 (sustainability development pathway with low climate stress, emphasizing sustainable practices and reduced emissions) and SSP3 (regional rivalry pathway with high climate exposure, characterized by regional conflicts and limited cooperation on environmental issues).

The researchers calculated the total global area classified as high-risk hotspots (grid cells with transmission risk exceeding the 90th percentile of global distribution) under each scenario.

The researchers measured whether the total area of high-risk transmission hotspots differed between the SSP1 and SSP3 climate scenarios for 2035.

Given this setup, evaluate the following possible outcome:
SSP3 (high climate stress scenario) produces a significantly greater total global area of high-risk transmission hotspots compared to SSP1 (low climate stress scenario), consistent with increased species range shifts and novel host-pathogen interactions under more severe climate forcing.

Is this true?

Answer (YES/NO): NO